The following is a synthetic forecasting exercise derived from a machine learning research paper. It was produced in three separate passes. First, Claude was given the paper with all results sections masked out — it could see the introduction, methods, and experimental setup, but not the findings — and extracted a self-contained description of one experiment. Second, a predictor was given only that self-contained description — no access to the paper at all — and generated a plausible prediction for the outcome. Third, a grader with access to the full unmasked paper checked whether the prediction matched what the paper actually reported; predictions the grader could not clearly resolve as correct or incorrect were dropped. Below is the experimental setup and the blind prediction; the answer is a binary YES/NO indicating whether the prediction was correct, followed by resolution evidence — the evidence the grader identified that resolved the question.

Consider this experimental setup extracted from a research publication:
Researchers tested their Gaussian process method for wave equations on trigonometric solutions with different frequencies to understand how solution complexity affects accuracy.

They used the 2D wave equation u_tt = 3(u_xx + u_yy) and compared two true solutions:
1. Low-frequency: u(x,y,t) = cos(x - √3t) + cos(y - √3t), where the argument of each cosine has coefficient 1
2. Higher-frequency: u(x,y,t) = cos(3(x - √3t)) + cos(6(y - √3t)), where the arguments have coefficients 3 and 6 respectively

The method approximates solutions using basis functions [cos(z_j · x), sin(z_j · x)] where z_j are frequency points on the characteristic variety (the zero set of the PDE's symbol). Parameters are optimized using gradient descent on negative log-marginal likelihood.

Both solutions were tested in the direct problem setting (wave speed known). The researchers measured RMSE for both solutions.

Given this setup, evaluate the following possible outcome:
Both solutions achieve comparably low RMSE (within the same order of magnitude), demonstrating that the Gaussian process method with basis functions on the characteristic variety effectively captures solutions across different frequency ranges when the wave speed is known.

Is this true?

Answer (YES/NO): NO